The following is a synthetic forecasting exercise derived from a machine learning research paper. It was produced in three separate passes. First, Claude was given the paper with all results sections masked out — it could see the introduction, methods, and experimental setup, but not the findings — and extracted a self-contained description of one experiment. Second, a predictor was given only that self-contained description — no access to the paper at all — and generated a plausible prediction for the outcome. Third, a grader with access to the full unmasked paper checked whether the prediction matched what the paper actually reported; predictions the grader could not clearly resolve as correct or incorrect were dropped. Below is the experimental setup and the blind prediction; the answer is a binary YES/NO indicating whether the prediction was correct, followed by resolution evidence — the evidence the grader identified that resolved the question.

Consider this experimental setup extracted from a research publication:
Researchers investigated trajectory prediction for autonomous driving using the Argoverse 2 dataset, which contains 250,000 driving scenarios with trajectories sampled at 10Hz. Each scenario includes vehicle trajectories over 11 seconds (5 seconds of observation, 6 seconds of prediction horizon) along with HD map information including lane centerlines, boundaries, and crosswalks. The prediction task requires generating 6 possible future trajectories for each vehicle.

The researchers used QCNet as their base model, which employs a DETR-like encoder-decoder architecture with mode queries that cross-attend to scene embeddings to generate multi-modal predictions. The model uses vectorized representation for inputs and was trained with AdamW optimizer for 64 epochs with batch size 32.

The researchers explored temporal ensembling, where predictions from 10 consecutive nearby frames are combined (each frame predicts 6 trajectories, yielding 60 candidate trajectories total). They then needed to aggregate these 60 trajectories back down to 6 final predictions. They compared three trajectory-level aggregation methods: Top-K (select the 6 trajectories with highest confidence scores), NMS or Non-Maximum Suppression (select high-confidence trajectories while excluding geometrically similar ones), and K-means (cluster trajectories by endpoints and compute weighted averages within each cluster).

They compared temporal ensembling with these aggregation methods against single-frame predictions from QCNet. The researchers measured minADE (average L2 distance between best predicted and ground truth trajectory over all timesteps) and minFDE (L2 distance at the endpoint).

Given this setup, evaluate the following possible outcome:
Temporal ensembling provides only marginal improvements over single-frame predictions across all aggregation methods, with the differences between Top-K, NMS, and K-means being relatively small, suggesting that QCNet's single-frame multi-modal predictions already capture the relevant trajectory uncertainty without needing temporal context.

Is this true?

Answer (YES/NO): NO